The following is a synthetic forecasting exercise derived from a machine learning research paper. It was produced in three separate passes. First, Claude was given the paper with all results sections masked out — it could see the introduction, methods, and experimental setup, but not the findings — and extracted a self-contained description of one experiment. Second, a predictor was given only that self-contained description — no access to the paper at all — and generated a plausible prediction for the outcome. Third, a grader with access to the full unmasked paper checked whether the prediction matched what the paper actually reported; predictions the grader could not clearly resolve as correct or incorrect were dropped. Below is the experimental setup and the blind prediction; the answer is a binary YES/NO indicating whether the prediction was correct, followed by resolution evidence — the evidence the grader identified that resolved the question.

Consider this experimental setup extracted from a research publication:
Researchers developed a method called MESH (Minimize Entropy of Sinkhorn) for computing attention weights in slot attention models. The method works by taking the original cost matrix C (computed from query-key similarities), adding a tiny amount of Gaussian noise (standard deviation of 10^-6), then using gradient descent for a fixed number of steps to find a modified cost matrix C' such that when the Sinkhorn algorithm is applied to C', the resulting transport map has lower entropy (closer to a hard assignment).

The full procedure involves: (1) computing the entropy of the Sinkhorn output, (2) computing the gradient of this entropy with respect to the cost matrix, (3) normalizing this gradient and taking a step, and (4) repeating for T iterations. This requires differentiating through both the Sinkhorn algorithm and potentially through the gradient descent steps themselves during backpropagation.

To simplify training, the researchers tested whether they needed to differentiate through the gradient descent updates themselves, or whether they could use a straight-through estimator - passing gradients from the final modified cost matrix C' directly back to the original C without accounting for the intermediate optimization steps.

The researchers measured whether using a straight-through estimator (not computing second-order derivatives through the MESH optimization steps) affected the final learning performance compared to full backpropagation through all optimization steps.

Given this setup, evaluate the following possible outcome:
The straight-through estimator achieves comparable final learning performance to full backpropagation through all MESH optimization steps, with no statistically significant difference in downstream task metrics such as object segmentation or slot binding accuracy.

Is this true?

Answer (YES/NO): YES